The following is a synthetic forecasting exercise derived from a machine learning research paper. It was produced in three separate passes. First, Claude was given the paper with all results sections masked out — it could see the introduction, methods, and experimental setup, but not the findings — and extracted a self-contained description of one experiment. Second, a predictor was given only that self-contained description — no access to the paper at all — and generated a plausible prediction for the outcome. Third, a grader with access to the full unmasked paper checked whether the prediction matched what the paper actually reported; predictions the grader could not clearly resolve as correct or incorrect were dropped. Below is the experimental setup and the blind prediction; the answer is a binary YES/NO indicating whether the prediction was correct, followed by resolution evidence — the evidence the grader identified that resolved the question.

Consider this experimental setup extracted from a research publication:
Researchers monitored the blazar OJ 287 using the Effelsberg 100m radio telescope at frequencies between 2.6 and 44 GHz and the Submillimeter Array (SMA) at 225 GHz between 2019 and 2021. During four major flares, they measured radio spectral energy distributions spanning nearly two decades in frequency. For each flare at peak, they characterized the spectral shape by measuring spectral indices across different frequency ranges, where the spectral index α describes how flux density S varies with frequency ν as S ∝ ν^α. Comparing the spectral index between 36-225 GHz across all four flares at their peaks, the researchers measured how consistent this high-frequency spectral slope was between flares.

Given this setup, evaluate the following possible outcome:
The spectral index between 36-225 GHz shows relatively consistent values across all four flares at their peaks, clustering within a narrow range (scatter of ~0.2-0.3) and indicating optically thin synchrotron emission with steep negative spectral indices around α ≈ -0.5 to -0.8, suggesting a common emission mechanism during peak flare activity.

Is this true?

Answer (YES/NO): NO